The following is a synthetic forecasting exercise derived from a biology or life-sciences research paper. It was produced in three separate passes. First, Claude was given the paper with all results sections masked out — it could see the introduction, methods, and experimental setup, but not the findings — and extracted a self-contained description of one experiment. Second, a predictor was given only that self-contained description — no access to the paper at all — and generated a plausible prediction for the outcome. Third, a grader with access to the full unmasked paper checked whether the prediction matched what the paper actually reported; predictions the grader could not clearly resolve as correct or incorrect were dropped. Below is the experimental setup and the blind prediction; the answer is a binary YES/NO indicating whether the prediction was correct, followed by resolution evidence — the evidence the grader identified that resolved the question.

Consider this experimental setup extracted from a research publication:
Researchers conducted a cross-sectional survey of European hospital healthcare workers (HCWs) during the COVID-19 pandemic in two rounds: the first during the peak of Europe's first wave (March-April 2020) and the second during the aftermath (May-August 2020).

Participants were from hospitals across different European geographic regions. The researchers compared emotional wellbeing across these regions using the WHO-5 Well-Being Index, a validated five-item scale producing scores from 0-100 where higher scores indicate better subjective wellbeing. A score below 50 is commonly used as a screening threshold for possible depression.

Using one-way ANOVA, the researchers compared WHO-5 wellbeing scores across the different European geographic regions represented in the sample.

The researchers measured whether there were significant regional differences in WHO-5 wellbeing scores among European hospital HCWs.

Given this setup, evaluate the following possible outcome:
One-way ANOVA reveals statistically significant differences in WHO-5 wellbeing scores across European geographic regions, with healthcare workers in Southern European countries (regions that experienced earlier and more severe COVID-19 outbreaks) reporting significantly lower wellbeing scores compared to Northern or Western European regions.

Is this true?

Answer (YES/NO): NO